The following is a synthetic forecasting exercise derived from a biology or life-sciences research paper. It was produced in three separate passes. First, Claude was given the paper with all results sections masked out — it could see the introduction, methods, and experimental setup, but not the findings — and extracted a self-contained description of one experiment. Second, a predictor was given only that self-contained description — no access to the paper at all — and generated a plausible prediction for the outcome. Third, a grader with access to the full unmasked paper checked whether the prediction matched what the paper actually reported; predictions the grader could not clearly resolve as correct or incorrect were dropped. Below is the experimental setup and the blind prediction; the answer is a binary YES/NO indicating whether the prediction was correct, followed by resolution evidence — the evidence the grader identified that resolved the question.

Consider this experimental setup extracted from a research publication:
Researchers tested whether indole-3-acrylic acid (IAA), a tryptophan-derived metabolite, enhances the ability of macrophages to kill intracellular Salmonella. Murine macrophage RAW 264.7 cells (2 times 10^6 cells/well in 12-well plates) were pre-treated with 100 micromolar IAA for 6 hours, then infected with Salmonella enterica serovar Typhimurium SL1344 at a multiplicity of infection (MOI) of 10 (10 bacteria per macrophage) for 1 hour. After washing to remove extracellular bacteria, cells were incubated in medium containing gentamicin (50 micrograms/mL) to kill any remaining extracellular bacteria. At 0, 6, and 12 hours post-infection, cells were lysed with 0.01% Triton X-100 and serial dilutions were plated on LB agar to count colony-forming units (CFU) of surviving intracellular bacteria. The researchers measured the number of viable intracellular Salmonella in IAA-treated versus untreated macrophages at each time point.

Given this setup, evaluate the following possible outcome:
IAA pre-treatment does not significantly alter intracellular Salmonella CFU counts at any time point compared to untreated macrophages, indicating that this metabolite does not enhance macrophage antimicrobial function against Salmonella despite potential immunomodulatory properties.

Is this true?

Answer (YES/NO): NO